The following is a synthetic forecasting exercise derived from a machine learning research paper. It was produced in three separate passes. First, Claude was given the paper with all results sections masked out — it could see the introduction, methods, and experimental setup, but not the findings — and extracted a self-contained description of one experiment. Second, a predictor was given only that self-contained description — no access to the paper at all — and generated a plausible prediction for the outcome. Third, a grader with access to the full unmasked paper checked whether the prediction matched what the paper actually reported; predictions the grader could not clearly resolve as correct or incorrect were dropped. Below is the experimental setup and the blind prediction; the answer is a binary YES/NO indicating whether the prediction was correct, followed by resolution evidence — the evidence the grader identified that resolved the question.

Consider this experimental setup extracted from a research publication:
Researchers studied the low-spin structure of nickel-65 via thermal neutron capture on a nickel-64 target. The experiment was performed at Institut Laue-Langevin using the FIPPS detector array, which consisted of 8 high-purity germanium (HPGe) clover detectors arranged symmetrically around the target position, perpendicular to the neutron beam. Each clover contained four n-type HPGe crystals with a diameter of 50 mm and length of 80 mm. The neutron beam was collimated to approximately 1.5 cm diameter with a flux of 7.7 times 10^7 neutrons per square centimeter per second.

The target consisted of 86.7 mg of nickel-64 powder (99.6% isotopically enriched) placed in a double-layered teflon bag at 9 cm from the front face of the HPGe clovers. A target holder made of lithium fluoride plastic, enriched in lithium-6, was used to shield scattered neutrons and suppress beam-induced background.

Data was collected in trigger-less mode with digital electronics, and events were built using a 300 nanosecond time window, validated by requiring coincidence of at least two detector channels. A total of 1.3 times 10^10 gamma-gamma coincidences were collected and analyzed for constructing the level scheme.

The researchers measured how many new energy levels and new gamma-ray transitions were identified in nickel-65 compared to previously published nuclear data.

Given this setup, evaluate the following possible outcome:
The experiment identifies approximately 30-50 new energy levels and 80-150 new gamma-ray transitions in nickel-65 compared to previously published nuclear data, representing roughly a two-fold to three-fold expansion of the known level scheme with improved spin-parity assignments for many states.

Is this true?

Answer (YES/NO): NO